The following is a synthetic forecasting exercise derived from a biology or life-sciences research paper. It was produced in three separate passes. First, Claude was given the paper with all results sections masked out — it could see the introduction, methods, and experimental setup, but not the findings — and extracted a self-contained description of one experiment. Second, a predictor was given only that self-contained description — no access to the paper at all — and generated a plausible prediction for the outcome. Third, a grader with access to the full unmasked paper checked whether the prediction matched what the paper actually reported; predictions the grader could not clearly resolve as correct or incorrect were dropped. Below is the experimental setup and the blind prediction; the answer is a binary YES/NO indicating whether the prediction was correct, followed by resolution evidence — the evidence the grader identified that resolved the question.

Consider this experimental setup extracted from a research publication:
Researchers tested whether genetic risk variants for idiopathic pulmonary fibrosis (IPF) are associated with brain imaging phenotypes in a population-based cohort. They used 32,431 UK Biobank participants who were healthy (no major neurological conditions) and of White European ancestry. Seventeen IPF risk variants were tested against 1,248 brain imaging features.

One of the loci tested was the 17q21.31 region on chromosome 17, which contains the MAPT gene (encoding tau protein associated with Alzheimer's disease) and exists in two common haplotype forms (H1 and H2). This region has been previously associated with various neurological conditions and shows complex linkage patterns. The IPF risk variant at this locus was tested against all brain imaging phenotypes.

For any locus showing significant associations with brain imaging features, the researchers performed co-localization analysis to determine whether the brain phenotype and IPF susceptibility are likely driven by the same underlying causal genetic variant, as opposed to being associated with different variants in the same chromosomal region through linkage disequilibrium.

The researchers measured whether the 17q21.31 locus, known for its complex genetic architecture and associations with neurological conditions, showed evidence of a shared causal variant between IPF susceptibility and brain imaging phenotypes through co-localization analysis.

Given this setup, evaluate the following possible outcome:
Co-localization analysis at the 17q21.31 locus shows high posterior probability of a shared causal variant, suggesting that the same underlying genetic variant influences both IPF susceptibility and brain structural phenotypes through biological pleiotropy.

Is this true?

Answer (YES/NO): NO